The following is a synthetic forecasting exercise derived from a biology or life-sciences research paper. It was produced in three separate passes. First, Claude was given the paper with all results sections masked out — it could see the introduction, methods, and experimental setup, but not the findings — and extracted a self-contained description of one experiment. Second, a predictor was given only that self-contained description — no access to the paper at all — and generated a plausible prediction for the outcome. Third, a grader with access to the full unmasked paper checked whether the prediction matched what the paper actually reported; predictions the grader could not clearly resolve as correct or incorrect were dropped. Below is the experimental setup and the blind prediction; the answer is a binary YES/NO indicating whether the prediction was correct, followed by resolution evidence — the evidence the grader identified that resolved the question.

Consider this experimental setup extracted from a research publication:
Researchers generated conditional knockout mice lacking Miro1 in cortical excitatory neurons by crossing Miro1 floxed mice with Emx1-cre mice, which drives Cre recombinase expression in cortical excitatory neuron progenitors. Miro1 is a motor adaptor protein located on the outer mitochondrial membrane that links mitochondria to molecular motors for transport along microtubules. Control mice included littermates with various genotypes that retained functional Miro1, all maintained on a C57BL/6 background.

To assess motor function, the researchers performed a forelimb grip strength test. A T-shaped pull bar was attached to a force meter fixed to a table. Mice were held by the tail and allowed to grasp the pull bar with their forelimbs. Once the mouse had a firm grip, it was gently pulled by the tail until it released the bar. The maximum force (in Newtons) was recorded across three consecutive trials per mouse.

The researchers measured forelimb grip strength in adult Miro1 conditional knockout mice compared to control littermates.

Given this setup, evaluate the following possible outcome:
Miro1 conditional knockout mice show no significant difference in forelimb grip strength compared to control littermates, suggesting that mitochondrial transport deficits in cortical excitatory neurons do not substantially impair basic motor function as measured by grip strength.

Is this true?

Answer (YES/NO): NO